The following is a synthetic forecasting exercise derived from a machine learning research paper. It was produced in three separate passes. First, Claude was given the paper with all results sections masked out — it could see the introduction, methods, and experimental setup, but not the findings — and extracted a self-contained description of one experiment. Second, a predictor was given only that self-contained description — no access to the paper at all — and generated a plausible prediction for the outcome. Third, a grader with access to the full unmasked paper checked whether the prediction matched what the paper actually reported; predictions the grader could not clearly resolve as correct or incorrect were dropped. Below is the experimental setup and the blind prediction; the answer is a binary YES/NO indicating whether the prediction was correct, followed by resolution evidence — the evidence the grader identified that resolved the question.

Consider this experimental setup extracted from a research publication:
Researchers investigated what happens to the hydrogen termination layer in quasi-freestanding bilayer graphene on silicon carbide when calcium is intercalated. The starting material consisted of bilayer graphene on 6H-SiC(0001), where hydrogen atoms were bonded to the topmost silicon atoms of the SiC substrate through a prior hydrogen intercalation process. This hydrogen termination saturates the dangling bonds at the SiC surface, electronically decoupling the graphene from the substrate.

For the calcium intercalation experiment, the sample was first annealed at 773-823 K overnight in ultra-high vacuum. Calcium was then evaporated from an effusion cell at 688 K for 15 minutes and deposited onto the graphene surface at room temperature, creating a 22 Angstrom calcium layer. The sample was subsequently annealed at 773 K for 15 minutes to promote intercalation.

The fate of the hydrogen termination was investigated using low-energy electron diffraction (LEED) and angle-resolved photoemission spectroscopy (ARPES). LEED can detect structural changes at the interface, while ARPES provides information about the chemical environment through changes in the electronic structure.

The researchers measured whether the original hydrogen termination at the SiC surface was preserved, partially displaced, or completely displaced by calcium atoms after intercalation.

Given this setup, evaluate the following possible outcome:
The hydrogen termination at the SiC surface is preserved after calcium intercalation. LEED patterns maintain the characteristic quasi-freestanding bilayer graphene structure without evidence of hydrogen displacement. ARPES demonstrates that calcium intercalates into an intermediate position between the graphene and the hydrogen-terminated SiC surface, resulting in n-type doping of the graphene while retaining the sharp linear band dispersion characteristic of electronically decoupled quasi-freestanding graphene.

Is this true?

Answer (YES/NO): NO